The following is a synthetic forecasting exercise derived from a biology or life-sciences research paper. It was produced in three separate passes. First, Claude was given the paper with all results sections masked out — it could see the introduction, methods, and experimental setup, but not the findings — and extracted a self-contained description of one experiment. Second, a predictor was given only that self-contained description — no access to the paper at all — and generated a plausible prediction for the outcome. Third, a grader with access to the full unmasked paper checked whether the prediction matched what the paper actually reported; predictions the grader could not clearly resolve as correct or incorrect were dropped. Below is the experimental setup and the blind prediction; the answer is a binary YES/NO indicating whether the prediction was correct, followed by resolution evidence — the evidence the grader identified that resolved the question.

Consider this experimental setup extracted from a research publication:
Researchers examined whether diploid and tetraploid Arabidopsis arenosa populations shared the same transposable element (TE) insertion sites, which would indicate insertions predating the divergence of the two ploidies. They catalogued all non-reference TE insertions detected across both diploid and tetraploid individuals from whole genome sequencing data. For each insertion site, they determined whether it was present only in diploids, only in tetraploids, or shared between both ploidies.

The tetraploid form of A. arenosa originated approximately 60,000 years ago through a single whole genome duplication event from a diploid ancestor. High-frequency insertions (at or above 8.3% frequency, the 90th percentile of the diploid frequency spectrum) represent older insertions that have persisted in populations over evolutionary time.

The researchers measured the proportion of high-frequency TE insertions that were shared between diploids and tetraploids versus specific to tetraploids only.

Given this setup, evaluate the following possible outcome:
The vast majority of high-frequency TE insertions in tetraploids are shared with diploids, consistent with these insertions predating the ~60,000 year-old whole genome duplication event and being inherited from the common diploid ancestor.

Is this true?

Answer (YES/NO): NO